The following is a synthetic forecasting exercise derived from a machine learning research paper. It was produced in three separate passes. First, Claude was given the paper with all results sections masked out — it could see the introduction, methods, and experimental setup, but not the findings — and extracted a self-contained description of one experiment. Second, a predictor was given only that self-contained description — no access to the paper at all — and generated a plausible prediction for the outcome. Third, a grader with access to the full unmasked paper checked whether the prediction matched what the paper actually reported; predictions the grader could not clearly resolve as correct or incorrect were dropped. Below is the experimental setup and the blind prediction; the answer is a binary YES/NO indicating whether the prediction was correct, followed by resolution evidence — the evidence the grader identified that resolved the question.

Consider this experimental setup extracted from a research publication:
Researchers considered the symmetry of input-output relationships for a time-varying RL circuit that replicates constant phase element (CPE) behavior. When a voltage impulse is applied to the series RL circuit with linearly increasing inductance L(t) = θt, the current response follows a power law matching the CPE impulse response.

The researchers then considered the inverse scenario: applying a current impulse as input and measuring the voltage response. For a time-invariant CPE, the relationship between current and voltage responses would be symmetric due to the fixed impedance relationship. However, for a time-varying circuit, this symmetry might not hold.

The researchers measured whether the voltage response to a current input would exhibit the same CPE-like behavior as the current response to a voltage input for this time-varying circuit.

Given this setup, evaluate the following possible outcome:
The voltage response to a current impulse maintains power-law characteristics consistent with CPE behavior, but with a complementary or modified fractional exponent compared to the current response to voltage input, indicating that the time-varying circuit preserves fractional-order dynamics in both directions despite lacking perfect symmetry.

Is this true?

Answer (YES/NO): NO